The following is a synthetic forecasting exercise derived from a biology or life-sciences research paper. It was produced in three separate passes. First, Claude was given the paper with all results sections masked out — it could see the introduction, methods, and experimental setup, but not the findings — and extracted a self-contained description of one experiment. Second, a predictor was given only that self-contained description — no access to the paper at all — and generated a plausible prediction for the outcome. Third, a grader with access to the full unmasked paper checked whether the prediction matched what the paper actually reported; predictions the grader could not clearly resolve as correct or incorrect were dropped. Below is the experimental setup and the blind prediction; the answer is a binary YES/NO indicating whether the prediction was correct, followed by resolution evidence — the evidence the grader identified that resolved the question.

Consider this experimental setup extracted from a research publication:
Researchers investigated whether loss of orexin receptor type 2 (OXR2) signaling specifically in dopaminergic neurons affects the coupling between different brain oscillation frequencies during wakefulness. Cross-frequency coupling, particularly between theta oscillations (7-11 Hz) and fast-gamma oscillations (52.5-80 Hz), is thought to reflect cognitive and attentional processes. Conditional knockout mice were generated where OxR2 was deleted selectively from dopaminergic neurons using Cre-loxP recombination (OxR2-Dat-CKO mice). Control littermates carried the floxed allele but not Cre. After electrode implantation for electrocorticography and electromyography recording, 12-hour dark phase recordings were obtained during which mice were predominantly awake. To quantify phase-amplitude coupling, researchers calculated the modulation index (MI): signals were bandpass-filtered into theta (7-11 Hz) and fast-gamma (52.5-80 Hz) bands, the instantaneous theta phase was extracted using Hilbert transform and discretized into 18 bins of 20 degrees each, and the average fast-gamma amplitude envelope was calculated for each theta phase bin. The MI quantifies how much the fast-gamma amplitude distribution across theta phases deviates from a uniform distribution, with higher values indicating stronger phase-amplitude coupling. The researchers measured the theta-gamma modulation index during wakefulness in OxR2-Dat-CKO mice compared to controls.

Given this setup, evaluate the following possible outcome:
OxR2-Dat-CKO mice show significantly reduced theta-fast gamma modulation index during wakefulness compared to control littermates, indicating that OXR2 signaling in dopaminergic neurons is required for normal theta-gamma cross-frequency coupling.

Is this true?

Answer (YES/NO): NO